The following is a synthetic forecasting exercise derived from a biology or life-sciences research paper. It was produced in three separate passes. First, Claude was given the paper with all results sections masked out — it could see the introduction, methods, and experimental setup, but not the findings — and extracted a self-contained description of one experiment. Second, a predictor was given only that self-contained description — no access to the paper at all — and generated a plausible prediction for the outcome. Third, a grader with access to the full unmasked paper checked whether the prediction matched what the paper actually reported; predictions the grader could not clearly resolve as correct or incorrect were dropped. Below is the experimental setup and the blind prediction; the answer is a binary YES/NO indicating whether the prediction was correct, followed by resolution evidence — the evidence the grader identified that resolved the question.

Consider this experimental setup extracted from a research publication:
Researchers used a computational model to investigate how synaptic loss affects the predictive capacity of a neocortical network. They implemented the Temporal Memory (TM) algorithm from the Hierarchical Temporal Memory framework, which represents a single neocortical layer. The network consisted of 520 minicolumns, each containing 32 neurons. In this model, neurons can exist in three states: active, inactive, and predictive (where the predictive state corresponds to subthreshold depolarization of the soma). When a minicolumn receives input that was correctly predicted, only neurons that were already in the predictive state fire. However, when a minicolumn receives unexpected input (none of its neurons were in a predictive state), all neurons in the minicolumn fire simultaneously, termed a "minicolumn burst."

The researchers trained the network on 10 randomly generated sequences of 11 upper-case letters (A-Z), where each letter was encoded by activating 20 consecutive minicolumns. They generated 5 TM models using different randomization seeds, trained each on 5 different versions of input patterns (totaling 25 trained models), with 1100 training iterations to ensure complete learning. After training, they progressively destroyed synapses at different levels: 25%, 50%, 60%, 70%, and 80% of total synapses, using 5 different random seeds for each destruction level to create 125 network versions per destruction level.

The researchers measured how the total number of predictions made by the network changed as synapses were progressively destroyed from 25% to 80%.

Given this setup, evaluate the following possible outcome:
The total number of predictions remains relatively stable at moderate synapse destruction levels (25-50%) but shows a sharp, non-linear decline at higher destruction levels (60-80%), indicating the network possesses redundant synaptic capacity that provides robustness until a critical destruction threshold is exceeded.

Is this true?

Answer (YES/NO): YES